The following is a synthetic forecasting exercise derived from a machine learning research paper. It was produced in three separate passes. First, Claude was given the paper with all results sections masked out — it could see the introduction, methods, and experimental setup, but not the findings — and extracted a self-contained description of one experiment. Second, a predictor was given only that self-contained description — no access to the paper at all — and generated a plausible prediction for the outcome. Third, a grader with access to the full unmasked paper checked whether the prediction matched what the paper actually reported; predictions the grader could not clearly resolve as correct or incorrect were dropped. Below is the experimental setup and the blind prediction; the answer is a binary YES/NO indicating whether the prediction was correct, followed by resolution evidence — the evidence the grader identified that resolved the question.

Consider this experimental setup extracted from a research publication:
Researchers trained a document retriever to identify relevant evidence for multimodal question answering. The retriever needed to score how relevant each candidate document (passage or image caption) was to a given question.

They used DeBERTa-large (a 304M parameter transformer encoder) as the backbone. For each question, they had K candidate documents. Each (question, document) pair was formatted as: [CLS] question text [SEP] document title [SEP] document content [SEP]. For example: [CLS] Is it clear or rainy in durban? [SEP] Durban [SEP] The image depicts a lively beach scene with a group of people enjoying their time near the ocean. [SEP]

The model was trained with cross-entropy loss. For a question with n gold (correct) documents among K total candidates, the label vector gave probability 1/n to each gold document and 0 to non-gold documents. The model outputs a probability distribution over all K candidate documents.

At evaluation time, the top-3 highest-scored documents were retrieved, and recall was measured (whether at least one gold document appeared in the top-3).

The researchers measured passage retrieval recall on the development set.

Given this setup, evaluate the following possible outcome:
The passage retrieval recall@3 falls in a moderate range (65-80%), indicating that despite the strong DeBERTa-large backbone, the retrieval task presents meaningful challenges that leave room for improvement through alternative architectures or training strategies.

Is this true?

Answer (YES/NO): NO